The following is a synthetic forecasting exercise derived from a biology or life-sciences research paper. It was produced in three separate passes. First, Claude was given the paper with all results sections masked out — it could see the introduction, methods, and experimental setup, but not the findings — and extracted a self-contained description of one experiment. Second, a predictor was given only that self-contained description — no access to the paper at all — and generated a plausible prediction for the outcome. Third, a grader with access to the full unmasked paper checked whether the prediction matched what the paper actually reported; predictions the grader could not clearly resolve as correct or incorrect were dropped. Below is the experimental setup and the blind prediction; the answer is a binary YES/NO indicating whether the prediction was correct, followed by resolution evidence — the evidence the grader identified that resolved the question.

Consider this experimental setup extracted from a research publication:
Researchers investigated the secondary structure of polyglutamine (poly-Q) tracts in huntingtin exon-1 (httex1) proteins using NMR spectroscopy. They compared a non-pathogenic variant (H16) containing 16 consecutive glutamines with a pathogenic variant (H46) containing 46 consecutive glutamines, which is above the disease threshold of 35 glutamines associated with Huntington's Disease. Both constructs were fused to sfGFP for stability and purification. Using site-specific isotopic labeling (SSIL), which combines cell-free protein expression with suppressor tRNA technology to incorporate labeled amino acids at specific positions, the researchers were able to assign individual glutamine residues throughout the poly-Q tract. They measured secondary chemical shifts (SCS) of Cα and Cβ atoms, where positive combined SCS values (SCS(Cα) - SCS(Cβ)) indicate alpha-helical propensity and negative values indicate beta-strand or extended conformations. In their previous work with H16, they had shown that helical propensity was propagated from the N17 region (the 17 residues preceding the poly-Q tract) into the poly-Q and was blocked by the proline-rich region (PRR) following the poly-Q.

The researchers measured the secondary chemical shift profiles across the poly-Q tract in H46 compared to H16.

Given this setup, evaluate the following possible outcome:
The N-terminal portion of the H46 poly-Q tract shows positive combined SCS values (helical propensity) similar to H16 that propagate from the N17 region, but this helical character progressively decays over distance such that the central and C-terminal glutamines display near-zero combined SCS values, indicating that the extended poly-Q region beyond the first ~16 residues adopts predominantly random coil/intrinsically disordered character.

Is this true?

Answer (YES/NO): NO